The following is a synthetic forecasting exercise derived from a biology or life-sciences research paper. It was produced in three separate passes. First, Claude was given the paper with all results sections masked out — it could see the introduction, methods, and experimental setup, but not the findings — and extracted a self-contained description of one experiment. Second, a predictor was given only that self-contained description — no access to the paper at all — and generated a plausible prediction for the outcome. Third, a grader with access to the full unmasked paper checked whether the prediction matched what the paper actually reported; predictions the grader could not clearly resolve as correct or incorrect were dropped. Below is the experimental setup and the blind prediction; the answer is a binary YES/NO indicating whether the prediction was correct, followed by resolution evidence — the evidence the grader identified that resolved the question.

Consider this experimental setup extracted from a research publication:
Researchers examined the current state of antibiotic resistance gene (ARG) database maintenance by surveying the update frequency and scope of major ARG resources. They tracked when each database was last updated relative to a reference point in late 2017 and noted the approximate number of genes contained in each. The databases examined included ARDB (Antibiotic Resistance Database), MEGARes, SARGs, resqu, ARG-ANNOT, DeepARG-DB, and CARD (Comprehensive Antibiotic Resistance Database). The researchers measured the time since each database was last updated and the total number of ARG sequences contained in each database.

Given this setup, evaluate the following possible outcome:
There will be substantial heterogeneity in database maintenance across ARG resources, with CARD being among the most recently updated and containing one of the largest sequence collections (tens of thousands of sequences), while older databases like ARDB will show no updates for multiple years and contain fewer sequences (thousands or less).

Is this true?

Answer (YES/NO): NO